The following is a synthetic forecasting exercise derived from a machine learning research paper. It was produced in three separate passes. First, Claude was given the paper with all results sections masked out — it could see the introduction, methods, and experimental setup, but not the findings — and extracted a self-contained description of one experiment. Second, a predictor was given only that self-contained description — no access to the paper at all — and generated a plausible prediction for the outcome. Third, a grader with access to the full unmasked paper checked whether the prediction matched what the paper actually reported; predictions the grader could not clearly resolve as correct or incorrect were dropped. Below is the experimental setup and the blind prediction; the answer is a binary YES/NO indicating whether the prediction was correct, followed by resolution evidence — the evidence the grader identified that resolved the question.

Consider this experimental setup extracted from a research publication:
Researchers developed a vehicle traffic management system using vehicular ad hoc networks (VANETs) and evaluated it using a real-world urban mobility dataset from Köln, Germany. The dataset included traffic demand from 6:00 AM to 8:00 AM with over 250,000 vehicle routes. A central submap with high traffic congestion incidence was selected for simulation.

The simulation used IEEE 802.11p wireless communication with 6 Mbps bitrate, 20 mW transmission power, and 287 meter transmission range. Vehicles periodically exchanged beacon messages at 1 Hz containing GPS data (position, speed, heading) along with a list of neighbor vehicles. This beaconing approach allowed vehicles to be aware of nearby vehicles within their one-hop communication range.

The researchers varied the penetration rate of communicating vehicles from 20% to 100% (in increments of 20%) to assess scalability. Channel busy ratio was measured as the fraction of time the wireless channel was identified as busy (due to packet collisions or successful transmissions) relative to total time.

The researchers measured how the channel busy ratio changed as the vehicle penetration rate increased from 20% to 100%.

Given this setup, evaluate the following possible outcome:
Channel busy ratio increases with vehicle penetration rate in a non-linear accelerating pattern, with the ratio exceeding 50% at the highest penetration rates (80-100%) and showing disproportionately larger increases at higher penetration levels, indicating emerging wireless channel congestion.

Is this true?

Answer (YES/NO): NO